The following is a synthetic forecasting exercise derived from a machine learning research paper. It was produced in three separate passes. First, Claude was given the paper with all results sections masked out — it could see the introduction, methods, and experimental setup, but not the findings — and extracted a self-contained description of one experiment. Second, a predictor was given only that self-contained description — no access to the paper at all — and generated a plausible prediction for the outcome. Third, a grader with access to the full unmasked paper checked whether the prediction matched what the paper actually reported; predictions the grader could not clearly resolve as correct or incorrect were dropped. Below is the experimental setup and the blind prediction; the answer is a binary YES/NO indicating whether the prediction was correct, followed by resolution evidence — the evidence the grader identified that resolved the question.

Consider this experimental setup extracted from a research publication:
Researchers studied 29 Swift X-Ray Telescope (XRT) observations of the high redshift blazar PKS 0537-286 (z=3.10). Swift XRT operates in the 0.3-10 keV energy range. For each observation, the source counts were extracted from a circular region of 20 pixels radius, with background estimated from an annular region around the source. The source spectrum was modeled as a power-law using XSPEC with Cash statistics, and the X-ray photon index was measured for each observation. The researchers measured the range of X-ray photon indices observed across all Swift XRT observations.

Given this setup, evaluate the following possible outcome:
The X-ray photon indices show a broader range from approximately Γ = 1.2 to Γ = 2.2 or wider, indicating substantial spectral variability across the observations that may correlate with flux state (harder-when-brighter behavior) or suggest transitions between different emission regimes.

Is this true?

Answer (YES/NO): NO